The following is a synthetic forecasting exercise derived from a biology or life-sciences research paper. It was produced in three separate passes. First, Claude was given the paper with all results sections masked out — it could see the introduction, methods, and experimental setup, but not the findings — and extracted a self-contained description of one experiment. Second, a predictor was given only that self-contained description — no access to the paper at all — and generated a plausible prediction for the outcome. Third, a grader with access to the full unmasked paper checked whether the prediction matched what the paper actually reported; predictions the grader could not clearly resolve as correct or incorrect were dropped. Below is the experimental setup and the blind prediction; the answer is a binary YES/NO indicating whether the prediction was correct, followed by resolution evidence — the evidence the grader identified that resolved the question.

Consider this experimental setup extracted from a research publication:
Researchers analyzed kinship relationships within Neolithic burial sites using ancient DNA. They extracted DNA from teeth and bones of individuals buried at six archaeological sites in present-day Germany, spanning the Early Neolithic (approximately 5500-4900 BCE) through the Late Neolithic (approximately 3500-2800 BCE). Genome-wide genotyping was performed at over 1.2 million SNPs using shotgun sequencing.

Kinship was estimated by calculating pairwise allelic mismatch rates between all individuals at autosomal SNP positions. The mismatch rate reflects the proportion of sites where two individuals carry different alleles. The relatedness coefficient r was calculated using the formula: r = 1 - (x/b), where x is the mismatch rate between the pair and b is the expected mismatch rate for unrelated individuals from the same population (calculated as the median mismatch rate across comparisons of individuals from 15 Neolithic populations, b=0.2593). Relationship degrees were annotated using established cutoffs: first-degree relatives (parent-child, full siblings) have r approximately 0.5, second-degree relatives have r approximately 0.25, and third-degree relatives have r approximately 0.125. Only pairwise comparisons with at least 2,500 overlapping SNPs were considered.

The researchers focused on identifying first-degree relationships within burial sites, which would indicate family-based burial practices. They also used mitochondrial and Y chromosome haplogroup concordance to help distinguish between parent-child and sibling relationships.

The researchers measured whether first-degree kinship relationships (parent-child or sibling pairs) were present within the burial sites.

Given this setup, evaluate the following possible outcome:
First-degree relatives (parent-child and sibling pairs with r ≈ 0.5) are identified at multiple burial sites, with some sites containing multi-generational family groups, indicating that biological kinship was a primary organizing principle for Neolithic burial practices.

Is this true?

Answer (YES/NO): NO